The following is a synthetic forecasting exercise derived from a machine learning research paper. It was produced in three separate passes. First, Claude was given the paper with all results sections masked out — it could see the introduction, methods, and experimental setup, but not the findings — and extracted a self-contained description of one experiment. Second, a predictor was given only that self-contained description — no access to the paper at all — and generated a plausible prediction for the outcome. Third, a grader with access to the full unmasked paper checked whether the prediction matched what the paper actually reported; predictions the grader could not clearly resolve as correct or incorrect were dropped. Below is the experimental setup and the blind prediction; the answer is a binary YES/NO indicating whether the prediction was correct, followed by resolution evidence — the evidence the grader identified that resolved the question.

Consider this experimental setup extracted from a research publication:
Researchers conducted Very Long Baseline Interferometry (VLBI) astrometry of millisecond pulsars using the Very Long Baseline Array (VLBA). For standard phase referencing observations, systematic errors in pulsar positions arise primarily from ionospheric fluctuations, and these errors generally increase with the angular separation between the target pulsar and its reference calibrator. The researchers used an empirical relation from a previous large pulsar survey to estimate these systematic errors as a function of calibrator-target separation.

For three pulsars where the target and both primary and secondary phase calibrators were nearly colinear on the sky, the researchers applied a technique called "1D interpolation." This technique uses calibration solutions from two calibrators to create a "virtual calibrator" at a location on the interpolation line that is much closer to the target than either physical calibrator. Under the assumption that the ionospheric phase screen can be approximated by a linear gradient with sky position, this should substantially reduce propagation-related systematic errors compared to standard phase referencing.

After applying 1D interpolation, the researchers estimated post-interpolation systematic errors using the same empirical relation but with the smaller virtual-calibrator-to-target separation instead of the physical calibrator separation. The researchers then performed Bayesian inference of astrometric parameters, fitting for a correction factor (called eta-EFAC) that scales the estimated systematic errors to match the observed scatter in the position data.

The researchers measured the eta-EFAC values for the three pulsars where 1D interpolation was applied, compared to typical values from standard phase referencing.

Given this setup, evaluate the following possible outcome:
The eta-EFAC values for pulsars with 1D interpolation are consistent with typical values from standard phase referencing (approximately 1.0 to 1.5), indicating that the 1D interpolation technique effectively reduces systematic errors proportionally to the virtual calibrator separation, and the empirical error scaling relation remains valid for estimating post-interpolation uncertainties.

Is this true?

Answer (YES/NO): NO